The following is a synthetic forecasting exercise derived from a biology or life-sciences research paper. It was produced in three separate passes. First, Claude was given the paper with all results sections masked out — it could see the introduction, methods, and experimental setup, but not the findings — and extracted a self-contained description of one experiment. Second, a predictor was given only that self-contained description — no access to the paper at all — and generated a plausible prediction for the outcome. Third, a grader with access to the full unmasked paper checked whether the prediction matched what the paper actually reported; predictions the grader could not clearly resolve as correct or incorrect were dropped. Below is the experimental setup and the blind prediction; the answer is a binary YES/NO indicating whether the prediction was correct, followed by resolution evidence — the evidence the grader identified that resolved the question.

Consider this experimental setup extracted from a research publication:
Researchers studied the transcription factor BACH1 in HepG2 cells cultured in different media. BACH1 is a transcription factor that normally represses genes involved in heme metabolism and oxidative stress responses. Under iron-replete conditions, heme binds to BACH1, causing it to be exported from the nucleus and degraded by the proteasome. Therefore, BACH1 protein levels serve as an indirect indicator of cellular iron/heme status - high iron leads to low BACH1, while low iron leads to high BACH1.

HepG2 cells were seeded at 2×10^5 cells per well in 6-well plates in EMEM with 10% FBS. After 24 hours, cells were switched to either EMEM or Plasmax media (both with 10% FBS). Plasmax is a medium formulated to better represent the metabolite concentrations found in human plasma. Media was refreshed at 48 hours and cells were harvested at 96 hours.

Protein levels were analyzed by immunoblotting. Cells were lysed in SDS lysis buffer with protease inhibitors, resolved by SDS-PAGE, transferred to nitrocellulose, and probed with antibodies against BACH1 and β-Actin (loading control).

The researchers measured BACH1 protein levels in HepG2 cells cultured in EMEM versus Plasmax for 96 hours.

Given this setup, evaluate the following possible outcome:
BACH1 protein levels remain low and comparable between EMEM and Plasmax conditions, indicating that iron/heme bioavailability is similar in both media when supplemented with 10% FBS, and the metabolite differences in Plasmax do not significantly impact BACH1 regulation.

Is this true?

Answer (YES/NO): NO